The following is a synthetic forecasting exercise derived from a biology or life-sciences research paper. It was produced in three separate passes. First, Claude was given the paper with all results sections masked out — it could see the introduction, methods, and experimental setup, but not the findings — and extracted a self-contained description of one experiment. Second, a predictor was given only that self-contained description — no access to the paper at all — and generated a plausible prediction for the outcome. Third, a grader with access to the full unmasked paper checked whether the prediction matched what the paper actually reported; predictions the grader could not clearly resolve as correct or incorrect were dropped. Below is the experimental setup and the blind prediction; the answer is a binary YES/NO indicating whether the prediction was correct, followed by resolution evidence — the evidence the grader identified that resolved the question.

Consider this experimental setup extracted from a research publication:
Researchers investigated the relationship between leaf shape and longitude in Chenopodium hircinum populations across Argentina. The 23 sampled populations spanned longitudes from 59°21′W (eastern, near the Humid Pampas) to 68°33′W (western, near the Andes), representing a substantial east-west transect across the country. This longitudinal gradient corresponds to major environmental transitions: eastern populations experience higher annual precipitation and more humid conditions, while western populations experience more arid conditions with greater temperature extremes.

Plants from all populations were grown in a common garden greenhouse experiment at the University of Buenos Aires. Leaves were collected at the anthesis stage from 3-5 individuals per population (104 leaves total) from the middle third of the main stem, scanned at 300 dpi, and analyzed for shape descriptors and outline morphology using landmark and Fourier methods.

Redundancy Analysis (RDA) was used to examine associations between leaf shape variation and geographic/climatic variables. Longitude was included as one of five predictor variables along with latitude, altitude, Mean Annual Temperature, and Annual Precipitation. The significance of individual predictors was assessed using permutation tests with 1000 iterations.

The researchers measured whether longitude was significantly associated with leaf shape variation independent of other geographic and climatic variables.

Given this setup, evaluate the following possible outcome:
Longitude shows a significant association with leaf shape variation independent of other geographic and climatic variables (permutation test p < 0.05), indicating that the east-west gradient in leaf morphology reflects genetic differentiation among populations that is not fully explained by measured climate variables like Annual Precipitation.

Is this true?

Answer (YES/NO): NO